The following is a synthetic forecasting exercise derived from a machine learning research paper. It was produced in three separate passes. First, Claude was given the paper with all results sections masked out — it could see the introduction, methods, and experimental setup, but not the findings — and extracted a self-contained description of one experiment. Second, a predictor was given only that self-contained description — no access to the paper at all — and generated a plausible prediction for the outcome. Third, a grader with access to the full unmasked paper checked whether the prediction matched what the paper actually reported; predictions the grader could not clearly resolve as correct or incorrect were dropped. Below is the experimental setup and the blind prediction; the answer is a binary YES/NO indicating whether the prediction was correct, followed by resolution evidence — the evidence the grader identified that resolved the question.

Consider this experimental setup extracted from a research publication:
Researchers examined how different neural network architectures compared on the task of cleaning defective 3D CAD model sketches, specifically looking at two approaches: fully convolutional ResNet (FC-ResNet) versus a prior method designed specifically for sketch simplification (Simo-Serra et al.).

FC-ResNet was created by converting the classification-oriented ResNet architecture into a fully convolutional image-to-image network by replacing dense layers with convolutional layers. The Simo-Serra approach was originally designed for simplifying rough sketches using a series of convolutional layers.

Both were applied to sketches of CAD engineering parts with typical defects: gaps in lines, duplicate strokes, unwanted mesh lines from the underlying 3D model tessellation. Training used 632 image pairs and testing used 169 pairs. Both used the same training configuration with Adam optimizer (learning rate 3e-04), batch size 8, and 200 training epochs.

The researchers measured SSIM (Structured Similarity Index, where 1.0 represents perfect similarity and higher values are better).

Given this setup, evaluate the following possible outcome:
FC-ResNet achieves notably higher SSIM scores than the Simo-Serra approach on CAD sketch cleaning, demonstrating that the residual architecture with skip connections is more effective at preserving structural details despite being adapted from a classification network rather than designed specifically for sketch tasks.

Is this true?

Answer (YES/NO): NO